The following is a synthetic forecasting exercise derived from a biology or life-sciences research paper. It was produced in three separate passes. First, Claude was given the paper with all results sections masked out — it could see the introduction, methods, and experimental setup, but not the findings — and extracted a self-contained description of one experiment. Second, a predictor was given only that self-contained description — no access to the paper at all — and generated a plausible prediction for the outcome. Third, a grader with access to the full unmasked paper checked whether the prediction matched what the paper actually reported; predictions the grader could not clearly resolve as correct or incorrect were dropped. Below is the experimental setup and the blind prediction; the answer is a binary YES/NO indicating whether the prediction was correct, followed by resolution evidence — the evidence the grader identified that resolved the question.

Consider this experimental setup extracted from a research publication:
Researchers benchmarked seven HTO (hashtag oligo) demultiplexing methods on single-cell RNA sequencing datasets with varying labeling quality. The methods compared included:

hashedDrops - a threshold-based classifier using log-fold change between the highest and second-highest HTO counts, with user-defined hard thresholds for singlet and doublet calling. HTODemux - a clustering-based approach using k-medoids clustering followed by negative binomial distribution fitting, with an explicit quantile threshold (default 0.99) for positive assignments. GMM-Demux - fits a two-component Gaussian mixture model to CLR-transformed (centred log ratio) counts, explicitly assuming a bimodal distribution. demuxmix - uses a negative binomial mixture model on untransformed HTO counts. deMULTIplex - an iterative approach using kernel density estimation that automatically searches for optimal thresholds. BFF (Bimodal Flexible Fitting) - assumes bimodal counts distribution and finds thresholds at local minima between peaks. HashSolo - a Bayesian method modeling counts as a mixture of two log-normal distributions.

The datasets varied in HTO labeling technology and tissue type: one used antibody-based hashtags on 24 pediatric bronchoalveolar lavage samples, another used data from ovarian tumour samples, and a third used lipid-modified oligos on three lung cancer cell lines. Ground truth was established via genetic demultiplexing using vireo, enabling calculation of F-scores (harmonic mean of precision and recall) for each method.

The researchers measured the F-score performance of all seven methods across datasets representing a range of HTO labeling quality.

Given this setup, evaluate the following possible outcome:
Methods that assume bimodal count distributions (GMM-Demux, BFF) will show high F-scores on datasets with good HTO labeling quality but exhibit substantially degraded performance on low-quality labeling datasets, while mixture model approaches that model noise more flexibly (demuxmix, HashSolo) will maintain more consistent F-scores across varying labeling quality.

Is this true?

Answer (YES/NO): NO